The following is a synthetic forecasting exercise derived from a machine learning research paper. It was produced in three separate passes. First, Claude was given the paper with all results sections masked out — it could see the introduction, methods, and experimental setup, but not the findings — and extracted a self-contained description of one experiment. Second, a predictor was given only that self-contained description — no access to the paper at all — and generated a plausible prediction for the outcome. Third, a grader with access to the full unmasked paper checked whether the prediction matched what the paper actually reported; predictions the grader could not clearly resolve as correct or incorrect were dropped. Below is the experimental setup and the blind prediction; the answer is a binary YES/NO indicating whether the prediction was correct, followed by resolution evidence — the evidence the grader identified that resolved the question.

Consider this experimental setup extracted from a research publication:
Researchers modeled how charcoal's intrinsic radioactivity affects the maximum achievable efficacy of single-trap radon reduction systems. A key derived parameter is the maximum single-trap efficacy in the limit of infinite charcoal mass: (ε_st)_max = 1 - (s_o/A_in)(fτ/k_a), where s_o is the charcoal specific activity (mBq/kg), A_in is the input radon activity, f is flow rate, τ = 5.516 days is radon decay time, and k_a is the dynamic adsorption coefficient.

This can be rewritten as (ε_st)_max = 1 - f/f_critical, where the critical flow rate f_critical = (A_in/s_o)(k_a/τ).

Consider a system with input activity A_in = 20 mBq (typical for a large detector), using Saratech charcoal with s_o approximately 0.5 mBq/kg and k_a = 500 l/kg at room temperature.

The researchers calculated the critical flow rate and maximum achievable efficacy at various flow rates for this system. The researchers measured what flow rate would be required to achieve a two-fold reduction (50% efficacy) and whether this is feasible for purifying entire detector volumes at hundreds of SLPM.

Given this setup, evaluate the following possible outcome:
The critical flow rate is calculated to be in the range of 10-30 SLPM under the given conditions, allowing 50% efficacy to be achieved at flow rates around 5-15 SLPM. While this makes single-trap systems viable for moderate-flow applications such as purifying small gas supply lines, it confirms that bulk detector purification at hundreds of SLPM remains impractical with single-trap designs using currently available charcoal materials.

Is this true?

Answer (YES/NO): NO